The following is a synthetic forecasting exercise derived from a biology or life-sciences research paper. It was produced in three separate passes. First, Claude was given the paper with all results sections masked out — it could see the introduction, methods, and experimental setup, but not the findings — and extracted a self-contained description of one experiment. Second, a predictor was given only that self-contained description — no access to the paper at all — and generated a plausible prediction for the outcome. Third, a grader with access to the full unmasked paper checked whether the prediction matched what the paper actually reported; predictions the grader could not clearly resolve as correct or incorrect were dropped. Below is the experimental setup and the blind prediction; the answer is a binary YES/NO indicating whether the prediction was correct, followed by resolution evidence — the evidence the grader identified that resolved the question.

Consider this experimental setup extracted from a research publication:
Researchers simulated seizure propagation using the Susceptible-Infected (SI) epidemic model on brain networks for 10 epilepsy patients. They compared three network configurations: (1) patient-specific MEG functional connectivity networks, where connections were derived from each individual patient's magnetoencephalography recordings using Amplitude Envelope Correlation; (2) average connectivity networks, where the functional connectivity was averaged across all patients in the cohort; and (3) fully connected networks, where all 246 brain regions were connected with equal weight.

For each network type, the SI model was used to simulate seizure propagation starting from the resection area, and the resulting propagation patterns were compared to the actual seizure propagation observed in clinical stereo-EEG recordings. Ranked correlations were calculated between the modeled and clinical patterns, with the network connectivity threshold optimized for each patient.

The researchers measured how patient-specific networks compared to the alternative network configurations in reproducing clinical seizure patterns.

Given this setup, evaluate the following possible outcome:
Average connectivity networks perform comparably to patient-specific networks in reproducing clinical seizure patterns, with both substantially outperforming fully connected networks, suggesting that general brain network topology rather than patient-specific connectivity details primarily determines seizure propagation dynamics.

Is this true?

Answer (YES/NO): NO